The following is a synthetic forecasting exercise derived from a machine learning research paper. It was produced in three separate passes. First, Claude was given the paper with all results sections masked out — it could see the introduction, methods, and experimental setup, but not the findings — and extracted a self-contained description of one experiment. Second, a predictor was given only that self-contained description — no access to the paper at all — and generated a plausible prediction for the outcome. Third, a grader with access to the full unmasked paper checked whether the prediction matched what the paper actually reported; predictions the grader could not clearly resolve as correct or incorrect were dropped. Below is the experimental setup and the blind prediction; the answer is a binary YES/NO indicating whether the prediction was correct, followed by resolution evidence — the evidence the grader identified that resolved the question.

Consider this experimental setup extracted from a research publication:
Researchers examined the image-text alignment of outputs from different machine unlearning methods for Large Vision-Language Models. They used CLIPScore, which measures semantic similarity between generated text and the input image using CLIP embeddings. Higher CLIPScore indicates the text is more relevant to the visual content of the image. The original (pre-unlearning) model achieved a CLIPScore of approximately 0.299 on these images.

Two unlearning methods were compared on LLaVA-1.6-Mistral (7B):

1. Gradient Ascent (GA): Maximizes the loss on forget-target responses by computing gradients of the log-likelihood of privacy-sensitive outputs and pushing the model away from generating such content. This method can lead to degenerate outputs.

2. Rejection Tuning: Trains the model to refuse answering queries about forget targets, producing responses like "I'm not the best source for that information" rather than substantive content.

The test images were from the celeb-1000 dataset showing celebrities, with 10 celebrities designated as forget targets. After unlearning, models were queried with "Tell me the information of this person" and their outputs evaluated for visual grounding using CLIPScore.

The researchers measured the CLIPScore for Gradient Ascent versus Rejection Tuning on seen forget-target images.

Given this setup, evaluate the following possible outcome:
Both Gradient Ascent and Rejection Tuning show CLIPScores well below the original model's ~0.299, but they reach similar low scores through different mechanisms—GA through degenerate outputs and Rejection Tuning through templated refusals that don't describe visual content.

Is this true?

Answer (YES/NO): NO